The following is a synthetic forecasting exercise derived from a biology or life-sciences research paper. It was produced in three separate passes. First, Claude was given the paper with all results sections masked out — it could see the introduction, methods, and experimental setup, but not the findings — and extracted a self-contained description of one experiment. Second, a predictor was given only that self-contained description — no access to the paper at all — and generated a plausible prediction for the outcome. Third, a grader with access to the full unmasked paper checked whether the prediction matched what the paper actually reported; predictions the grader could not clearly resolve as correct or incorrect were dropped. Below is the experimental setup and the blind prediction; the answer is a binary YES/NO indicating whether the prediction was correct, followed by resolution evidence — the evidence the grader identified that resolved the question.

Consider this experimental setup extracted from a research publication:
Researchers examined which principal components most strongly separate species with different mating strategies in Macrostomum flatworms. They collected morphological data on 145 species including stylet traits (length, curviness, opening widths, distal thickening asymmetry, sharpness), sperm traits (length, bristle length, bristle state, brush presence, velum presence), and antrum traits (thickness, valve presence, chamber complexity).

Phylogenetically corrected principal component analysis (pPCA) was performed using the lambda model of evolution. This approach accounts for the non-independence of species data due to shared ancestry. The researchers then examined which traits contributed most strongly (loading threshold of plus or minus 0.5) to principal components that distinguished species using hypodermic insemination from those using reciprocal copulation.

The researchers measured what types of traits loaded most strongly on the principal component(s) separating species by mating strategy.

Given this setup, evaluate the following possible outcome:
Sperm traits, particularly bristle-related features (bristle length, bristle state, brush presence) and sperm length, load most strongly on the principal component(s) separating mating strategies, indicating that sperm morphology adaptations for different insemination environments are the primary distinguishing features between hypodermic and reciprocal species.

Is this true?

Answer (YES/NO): NO